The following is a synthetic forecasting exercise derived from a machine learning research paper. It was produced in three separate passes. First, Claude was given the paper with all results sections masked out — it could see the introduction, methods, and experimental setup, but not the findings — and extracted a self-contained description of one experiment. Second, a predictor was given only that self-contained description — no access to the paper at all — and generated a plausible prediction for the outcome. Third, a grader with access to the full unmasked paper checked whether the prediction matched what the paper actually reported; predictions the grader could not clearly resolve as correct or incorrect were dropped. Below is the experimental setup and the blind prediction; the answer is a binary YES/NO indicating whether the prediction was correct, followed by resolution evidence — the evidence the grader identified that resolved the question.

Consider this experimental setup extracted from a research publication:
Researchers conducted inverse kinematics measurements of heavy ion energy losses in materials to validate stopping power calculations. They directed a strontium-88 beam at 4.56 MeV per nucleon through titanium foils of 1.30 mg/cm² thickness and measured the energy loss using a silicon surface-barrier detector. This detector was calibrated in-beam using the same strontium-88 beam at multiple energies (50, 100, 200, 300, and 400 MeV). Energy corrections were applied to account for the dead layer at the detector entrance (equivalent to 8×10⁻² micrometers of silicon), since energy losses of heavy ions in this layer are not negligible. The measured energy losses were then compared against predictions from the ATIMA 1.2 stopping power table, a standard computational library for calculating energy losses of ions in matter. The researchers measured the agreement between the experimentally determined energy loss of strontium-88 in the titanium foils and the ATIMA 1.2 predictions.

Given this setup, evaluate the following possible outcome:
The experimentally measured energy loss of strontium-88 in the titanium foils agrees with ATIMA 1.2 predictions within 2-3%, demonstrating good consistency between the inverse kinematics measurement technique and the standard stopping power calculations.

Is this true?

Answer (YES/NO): NO